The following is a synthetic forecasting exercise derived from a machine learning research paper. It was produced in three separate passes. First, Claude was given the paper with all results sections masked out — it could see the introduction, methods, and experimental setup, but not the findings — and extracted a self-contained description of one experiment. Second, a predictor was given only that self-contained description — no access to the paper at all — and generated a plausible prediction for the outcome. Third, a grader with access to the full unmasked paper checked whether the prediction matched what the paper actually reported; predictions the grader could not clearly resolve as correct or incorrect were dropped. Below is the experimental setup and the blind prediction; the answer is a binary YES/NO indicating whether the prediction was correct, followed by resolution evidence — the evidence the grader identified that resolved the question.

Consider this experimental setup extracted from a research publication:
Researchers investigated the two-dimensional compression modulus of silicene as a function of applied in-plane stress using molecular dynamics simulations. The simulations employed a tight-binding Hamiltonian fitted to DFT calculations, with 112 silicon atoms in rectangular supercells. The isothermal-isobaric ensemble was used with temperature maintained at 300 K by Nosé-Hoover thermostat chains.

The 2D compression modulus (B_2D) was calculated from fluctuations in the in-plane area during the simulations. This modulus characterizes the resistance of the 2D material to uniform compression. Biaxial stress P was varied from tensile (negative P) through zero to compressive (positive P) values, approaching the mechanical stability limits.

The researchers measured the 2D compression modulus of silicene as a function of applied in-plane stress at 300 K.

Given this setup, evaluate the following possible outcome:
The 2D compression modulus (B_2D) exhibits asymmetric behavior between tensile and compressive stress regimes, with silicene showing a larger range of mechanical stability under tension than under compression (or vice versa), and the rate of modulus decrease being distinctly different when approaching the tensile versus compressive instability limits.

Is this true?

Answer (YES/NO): YES